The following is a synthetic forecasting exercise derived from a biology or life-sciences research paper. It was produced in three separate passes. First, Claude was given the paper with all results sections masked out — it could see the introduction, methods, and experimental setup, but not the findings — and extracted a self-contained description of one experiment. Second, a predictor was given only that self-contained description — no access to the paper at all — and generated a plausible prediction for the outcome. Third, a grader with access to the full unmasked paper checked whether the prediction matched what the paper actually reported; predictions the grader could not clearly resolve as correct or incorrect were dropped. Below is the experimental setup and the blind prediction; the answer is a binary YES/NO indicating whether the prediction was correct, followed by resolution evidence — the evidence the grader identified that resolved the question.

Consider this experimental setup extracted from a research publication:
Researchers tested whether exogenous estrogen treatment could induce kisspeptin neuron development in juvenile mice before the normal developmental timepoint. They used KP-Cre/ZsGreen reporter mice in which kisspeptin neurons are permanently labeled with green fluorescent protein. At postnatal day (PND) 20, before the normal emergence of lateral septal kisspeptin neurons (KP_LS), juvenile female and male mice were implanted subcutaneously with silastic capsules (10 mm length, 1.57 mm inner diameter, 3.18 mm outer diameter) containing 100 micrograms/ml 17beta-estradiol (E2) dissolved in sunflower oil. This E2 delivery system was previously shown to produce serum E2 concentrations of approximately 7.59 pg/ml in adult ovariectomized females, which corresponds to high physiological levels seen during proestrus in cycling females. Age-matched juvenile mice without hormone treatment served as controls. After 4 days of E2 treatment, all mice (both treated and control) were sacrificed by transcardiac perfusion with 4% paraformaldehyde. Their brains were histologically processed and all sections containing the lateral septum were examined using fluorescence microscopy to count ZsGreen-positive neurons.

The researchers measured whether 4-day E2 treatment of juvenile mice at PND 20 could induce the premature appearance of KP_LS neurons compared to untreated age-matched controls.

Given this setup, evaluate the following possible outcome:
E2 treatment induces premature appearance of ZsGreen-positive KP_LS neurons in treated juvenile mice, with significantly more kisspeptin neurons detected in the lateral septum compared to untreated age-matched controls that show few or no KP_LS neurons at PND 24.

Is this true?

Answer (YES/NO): YES